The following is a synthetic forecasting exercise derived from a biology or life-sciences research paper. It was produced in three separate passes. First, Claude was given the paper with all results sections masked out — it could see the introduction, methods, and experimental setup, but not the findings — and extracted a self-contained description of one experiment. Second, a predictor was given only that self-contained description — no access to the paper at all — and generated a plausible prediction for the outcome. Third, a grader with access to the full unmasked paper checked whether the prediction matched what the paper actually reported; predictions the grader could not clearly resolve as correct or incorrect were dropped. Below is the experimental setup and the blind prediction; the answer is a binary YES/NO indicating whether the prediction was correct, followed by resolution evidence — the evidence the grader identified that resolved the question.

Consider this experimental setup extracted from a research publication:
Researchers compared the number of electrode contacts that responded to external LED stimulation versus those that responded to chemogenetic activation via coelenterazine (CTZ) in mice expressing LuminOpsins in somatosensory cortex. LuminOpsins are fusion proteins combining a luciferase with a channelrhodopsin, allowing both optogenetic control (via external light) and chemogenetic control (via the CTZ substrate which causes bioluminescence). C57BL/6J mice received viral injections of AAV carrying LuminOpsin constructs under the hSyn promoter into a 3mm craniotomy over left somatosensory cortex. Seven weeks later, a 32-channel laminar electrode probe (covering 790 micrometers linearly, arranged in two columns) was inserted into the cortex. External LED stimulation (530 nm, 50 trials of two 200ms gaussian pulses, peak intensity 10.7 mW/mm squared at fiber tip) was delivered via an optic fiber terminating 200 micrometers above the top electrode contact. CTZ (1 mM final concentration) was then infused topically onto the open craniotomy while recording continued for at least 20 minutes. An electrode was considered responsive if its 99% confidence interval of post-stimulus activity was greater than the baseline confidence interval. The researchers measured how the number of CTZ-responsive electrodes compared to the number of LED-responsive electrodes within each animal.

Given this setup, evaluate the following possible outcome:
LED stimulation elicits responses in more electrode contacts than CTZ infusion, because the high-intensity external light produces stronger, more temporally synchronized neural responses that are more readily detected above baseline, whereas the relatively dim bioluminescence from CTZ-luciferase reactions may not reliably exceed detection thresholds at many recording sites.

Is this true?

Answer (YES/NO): YES